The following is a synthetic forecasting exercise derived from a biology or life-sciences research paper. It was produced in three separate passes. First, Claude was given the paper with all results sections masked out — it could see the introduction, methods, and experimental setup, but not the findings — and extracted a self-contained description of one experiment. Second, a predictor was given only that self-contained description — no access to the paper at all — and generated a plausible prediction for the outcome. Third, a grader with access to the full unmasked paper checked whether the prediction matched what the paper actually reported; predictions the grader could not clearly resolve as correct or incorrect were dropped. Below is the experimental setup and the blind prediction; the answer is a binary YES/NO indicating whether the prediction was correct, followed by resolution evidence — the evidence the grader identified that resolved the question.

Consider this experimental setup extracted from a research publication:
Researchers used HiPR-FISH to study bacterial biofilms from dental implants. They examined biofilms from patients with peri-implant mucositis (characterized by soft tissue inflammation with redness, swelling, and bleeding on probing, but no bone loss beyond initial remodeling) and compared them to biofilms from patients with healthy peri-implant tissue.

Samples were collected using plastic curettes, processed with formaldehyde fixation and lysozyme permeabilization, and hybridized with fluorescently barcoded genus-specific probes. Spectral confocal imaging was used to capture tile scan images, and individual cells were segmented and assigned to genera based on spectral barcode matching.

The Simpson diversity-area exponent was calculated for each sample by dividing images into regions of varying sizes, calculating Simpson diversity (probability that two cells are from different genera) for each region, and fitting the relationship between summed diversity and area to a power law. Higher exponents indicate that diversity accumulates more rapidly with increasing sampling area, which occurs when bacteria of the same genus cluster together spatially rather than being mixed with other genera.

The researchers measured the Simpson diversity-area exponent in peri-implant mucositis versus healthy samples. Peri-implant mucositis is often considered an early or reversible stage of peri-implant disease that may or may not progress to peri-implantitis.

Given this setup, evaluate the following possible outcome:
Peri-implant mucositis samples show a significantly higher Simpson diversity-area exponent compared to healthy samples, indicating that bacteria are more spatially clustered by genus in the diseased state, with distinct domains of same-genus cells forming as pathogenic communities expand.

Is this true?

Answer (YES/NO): NO